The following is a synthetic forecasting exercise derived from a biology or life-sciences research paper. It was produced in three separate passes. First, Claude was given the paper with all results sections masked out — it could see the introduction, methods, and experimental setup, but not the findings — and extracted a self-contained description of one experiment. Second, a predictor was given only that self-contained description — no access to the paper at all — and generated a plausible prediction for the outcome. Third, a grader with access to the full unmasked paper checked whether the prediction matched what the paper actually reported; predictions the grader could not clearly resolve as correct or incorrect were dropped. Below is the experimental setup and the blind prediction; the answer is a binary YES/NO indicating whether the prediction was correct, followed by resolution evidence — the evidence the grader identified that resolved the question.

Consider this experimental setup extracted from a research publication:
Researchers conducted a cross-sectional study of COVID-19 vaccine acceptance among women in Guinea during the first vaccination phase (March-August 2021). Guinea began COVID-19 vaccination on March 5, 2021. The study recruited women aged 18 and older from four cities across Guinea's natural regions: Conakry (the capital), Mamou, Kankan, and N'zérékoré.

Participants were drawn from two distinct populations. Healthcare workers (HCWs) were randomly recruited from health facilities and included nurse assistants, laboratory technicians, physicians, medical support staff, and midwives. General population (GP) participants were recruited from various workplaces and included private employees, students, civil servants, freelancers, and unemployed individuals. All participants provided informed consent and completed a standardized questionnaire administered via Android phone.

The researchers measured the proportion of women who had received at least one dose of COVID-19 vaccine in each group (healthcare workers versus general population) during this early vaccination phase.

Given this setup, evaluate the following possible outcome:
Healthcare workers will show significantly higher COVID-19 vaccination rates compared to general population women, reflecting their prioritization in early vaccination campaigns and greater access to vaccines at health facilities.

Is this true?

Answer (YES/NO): YES